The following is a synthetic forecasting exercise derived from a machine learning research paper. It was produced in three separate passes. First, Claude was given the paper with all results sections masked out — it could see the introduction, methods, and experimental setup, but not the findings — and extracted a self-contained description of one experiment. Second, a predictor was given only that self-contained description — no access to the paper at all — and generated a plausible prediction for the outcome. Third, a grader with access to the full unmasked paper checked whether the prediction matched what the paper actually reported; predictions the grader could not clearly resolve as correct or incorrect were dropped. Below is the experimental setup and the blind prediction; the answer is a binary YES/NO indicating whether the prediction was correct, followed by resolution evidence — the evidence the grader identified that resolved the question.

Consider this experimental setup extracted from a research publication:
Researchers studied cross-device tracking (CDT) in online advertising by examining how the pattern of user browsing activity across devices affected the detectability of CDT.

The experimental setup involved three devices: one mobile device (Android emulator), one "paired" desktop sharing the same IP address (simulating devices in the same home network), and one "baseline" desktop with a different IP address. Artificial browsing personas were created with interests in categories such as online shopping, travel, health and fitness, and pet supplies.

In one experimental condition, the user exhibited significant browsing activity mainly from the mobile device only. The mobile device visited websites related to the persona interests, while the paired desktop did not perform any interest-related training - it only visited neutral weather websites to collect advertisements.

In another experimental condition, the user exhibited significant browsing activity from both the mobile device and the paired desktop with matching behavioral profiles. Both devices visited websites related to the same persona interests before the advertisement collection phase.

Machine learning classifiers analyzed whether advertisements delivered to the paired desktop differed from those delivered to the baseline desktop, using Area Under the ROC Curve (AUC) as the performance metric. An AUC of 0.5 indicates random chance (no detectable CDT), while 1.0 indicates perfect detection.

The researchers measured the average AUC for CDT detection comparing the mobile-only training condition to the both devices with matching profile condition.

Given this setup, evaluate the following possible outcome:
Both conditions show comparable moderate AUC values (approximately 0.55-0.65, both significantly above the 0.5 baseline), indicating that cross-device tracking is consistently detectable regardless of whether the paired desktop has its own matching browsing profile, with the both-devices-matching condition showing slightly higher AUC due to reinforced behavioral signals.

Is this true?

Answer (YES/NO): NO